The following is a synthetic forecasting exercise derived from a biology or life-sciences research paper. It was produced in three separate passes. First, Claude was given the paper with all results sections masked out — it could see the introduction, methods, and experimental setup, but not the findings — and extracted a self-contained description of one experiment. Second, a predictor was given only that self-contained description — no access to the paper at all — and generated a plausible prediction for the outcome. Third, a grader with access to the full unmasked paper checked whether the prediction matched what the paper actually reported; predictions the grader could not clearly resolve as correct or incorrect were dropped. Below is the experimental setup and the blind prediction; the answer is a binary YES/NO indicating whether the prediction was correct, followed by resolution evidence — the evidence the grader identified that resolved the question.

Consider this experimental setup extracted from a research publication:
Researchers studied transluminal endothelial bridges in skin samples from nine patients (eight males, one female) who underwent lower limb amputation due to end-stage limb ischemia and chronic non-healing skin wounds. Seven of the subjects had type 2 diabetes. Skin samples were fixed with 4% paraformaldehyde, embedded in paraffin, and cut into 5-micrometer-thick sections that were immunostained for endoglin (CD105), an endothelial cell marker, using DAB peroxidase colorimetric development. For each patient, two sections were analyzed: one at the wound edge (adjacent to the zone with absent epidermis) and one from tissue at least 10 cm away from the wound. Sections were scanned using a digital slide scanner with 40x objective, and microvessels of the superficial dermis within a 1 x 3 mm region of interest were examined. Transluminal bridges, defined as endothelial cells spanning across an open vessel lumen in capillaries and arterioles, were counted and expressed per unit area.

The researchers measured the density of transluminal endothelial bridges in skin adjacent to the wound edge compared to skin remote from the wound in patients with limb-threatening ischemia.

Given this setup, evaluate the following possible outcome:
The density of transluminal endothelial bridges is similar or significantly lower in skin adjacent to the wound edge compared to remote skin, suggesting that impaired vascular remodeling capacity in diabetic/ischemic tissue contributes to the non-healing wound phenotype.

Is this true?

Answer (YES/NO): NO